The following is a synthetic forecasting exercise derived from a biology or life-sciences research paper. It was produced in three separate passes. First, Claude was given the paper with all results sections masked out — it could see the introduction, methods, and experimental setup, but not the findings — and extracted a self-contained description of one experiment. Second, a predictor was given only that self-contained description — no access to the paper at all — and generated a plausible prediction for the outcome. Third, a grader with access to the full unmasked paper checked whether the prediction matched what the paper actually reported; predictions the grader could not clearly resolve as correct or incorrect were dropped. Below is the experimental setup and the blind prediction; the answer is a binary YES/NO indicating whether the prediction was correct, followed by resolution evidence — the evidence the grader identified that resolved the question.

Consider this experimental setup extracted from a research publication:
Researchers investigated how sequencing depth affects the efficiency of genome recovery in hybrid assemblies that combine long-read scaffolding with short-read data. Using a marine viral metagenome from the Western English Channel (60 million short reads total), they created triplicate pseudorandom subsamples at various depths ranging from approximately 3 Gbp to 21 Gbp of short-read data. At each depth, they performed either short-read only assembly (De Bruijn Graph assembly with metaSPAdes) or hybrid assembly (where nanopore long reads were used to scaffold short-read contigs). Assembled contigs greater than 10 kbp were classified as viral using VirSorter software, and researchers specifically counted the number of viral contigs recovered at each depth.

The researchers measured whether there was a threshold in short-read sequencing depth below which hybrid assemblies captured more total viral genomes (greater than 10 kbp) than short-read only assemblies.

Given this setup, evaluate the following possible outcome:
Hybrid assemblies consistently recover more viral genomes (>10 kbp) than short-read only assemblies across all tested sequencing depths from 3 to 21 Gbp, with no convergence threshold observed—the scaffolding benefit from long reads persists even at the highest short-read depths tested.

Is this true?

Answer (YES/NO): NO